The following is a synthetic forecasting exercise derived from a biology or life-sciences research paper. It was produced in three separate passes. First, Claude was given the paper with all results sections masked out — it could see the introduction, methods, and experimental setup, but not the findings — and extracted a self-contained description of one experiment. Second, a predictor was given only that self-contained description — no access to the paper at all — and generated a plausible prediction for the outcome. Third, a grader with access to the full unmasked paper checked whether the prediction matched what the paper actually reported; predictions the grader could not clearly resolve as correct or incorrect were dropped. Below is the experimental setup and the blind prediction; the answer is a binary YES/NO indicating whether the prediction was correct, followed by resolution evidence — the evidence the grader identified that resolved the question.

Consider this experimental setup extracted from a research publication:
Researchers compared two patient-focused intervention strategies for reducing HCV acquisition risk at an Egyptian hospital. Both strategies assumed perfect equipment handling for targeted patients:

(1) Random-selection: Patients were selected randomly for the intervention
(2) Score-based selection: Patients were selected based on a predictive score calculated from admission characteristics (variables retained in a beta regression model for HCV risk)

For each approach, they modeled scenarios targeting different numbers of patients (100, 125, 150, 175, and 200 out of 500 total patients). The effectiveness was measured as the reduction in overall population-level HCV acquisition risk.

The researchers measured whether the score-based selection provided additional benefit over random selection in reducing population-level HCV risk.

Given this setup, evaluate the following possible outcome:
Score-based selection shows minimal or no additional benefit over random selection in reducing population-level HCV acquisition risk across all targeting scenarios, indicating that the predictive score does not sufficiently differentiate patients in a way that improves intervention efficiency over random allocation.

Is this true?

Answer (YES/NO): NO